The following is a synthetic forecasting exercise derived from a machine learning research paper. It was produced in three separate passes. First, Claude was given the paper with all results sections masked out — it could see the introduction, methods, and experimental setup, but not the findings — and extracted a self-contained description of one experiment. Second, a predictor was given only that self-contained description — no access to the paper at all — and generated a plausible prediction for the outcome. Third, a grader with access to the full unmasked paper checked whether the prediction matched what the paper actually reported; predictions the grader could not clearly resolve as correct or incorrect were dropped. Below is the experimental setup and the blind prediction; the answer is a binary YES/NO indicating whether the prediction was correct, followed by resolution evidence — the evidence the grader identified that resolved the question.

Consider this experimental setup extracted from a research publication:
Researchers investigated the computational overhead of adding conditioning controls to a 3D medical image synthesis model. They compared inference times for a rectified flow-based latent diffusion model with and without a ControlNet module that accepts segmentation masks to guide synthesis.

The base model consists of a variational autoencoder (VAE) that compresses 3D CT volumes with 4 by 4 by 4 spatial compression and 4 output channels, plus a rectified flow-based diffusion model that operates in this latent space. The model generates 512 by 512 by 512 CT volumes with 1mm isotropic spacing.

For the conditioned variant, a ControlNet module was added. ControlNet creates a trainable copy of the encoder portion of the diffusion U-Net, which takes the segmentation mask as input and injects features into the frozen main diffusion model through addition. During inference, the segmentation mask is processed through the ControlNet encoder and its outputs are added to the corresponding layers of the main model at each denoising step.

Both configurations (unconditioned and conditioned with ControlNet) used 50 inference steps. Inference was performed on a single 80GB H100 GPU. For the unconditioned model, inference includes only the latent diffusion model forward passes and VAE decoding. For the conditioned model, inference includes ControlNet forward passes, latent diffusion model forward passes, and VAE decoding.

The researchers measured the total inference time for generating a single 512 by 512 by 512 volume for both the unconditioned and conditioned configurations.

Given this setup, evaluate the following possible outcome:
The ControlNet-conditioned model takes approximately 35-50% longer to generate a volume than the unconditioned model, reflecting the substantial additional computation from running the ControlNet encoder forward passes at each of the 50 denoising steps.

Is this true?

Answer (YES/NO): NO